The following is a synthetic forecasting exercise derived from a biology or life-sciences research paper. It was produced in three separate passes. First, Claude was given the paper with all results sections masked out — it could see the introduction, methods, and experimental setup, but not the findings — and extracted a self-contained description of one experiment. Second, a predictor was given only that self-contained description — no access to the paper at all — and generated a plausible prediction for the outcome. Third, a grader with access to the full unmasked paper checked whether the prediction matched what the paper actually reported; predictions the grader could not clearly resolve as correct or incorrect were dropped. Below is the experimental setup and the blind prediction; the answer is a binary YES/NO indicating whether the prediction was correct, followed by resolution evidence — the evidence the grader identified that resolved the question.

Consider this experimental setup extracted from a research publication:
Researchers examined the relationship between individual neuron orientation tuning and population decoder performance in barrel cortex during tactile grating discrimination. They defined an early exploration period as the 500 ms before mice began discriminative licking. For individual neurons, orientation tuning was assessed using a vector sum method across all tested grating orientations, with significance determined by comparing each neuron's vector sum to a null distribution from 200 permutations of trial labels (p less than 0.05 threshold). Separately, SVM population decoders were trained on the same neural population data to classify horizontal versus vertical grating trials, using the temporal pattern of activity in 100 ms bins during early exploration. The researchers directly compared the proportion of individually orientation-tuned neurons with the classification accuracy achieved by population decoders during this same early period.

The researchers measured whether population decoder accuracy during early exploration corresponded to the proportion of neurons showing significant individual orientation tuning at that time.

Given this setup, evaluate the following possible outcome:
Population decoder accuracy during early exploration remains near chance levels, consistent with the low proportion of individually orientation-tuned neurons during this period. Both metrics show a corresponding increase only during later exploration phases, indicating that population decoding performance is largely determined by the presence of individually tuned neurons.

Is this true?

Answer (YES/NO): NO